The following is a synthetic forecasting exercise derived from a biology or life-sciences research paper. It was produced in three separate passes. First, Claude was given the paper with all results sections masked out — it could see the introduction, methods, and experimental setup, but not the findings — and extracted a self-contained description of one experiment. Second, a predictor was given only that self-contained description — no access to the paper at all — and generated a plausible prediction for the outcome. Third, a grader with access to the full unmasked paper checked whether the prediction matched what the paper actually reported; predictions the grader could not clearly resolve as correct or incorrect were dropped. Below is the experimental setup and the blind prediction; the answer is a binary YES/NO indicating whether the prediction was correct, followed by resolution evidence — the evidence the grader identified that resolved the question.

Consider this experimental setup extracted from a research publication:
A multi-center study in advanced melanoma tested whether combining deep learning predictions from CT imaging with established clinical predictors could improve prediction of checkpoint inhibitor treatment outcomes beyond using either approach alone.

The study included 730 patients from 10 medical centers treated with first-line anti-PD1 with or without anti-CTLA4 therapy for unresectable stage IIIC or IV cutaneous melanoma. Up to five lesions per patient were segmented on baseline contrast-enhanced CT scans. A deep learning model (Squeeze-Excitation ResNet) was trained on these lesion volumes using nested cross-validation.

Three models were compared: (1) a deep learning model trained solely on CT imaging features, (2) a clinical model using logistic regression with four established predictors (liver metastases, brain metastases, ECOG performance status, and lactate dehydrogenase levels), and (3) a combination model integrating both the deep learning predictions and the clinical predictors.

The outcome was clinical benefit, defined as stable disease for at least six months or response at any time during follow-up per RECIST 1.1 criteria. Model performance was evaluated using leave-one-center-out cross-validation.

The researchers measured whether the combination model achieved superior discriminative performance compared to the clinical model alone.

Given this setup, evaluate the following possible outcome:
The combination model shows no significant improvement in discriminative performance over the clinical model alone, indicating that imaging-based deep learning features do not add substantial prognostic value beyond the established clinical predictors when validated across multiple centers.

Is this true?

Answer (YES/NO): YES